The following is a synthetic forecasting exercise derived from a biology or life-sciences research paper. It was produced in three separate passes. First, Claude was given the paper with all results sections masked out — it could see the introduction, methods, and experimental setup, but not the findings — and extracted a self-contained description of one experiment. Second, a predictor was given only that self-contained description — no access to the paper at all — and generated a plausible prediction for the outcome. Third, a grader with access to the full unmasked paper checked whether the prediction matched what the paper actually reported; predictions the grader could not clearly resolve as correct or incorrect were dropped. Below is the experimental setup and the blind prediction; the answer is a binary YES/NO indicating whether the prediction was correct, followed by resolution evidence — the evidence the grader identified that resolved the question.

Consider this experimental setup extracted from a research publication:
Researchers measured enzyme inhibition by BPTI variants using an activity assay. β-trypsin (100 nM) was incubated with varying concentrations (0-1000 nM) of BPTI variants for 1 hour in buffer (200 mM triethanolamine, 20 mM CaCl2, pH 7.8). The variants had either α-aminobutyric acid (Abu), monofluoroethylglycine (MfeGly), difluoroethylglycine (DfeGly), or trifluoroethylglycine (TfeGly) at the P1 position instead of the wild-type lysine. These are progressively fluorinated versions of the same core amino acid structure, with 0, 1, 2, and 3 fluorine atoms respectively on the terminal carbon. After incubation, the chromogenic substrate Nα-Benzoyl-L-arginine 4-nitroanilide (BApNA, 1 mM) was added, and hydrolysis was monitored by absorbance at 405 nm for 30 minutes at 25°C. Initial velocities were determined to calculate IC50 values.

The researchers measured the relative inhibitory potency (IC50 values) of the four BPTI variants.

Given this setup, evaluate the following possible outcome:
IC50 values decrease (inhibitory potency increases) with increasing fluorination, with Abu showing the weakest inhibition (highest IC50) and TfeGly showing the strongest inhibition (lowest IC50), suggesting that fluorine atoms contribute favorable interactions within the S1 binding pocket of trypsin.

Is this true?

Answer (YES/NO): YES